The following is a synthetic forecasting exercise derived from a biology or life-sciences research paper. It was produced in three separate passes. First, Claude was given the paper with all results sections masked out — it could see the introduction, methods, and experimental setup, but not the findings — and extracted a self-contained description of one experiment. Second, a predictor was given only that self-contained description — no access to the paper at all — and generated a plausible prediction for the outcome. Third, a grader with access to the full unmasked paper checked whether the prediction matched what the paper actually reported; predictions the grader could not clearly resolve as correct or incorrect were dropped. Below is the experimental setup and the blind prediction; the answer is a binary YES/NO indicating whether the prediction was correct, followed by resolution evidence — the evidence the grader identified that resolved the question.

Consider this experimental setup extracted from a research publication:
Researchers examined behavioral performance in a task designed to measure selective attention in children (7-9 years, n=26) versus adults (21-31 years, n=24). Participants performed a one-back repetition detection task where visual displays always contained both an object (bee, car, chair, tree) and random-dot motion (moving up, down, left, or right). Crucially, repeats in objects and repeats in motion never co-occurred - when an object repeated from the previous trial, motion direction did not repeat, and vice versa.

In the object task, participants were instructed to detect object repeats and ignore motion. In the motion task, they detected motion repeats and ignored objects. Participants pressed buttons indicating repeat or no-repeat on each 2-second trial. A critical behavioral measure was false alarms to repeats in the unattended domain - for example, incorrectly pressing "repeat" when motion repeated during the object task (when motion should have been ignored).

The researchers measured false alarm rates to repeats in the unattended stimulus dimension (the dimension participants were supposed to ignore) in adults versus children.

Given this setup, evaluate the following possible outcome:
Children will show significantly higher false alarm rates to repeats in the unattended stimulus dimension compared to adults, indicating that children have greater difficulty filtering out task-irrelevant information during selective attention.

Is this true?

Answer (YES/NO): YES